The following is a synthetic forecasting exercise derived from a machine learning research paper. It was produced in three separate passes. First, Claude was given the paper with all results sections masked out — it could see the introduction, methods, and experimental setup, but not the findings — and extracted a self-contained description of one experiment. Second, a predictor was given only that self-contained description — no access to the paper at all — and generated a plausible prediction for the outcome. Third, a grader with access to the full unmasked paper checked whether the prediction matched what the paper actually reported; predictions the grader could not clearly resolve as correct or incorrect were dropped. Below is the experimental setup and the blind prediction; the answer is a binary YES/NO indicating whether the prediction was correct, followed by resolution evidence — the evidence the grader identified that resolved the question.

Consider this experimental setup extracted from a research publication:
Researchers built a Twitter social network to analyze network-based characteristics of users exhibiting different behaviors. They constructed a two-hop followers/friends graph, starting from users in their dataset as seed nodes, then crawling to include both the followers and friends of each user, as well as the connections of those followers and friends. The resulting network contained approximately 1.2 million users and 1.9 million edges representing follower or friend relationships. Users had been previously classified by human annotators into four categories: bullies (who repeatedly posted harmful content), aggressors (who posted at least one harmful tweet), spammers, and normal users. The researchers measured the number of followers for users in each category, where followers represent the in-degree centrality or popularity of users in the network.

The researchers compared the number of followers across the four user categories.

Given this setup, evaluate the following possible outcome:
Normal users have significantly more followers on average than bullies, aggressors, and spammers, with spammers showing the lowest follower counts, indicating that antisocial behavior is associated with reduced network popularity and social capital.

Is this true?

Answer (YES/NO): NO